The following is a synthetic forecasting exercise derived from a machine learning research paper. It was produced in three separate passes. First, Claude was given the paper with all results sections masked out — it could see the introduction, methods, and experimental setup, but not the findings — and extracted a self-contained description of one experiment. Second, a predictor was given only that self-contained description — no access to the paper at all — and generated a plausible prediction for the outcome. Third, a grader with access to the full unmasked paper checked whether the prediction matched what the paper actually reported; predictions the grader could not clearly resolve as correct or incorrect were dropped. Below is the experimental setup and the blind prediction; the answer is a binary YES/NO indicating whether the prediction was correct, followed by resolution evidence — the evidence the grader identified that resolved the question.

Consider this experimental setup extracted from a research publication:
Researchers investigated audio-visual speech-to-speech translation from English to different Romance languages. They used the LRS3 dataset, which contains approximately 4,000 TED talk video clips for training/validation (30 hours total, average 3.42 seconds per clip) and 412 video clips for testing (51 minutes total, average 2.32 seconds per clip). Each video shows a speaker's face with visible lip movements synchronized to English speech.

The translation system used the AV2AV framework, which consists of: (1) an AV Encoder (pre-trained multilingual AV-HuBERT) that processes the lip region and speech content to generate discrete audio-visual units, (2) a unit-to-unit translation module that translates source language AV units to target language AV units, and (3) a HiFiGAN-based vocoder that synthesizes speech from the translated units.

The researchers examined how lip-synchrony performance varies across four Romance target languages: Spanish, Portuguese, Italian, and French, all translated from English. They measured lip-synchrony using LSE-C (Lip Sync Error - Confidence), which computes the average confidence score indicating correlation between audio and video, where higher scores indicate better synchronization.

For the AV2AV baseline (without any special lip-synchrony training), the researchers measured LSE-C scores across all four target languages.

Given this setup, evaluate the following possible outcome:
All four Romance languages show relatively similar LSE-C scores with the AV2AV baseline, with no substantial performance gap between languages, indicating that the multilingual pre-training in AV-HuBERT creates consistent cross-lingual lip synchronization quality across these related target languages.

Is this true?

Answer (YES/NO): NO